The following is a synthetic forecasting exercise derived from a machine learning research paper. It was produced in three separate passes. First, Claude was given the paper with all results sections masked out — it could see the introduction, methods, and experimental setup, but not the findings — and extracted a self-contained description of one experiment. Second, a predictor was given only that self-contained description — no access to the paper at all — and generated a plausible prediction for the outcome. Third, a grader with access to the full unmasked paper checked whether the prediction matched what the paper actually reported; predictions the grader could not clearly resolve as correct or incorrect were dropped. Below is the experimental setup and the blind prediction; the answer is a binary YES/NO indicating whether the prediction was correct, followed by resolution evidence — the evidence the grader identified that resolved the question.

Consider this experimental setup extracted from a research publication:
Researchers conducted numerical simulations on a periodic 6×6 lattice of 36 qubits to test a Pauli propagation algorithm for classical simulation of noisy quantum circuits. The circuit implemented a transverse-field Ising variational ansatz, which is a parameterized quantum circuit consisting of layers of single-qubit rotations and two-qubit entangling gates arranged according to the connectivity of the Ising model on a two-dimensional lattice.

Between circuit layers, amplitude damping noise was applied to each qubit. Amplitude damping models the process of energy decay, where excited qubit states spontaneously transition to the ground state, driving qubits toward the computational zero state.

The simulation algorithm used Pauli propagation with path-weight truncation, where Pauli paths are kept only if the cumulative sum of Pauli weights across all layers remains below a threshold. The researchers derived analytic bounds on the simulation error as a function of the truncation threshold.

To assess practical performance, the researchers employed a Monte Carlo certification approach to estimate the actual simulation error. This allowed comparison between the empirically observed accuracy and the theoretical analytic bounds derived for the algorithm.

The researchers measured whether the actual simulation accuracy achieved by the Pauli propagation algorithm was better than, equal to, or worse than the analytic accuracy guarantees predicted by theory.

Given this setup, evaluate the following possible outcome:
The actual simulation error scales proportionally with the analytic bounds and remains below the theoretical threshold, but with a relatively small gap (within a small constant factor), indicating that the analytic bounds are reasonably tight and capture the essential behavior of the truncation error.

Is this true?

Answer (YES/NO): NO